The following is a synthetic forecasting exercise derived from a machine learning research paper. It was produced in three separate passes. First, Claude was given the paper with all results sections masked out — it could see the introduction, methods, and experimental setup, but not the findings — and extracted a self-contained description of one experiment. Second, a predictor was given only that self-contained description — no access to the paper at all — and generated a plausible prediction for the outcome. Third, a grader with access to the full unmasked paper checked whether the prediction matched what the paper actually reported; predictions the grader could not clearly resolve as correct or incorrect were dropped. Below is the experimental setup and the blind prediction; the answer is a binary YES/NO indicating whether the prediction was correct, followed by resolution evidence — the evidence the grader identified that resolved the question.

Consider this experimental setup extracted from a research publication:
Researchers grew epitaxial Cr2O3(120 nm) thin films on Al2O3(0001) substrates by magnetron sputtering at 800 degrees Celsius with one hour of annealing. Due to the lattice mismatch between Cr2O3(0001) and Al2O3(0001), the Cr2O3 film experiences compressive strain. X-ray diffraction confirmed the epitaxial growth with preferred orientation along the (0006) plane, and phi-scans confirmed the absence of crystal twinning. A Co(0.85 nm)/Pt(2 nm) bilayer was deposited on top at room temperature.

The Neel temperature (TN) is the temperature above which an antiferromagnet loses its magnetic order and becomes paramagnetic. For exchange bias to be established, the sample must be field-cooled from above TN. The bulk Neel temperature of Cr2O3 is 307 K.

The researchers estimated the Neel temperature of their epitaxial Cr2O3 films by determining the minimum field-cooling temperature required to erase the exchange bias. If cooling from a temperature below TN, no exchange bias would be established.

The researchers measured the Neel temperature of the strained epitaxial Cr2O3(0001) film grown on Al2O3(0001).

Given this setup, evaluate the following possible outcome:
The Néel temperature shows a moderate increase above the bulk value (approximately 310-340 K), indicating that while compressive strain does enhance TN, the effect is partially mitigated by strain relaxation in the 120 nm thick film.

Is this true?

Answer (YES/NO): YES